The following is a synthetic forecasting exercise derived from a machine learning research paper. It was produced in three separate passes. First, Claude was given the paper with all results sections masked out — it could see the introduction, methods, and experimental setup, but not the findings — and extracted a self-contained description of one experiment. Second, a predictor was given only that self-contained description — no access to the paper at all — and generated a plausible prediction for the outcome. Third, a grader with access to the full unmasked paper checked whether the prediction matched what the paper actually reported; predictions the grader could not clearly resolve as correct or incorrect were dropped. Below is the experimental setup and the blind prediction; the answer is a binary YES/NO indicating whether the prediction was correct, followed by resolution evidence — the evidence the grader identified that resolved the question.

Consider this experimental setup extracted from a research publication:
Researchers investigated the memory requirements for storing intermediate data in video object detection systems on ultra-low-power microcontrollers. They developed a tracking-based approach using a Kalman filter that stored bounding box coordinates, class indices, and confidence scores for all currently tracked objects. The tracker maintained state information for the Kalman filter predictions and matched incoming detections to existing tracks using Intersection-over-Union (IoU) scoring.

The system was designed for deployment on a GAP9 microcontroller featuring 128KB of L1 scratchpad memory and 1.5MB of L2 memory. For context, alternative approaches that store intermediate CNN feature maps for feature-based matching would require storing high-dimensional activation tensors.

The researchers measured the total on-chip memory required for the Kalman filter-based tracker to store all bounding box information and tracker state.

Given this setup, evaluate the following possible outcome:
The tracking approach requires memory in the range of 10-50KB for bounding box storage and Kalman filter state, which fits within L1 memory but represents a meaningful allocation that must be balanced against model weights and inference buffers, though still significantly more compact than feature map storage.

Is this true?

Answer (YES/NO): NO